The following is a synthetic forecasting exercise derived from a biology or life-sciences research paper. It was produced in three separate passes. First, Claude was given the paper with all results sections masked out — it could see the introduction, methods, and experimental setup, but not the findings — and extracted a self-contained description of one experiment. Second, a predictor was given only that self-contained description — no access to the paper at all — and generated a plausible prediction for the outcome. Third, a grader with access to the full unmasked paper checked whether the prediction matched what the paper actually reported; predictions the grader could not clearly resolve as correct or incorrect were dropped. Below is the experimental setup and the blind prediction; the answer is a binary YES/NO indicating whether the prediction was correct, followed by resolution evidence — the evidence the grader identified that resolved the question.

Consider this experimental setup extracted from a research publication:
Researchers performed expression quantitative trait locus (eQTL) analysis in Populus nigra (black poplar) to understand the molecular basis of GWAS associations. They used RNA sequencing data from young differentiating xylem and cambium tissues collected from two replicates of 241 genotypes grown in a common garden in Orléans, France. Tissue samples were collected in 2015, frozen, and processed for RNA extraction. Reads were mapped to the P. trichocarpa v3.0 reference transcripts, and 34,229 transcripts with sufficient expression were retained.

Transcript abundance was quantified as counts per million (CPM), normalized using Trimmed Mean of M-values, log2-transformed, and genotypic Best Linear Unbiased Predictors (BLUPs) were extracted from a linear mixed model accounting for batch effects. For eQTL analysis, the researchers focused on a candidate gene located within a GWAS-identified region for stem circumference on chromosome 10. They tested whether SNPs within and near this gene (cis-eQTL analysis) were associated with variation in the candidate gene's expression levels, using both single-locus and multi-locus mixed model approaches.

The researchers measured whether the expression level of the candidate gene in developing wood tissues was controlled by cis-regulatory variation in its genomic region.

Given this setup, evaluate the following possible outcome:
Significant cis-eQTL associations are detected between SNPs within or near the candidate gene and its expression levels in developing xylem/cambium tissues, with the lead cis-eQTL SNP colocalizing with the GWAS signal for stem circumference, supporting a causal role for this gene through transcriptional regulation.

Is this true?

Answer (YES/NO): YES